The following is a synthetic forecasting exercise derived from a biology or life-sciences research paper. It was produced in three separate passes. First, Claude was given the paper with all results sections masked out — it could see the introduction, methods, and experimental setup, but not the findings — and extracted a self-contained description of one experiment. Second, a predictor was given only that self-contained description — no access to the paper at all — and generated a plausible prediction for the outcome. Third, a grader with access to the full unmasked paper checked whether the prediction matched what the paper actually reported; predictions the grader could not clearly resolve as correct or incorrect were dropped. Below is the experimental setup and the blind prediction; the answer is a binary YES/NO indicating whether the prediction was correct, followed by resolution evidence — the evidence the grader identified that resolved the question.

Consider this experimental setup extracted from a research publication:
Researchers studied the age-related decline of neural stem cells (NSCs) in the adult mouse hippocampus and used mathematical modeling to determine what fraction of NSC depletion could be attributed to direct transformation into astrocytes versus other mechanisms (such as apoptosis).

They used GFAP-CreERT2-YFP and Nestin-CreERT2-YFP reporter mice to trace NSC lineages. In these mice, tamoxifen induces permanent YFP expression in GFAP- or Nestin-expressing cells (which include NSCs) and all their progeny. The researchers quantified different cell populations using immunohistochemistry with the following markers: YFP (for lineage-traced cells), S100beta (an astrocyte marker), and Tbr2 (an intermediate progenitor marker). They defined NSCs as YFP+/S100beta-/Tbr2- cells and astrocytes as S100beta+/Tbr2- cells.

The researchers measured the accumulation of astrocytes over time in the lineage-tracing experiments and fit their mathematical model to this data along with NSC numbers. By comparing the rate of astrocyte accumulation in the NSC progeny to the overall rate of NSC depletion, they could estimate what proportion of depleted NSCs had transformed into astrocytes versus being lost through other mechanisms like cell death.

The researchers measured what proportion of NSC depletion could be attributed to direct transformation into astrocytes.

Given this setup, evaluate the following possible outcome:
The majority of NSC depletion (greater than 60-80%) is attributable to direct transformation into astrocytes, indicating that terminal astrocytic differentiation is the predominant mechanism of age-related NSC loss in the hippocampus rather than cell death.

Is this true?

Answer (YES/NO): NO